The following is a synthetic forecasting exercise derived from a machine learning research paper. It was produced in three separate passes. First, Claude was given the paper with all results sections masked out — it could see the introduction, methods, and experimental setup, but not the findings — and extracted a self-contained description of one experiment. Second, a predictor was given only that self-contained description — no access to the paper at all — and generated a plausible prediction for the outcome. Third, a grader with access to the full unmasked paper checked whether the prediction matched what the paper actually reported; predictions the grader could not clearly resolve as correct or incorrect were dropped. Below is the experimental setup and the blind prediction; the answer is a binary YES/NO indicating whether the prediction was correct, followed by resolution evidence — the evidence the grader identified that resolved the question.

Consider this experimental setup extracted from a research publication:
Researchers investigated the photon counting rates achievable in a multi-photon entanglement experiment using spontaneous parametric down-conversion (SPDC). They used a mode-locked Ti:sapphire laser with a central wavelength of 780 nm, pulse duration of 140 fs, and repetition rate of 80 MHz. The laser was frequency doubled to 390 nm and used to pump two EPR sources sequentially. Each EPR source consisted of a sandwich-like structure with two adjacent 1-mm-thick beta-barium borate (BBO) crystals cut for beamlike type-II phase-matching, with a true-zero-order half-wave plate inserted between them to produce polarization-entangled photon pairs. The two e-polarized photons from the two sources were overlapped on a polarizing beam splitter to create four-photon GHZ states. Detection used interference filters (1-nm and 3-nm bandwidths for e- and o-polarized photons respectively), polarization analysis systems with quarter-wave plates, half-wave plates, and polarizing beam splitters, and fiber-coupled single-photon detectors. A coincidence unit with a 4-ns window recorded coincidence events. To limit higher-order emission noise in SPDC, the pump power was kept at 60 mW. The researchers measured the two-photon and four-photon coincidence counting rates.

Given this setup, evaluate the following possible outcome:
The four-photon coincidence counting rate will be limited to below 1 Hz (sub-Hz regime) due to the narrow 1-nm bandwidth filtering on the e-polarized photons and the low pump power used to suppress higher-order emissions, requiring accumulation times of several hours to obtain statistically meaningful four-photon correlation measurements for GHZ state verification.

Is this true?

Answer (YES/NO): NO